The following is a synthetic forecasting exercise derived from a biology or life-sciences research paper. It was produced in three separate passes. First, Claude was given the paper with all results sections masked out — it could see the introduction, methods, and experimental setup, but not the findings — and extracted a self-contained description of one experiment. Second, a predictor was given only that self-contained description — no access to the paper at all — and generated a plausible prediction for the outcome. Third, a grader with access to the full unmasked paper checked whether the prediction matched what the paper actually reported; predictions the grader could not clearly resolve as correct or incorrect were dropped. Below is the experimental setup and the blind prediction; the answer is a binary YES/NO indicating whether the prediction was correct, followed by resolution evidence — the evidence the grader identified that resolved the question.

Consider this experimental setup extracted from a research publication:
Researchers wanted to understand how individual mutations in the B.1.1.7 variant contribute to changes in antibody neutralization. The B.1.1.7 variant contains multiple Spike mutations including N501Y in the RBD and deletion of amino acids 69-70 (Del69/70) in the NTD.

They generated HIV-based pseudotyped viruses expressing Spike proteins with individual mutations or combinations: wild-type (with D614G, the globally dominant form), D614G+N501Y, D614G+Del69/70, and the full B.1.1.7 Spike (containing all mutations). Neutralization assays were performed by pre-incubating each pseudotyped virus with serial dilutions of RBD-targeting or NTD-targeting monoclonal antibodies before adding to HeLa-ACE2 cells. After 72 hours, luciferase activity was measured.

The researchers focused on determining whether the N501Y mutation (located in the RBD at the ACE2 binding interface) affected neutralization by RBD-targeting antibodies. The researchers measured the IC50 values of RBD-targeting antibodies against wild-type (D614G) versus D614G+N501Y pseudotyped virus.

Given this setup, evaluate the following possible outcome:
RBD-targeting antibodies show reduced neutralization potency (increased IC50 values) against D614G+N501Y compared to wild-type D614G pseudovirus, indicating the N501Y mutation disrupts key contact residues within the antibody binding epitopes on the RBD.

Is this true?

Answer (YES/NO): NO